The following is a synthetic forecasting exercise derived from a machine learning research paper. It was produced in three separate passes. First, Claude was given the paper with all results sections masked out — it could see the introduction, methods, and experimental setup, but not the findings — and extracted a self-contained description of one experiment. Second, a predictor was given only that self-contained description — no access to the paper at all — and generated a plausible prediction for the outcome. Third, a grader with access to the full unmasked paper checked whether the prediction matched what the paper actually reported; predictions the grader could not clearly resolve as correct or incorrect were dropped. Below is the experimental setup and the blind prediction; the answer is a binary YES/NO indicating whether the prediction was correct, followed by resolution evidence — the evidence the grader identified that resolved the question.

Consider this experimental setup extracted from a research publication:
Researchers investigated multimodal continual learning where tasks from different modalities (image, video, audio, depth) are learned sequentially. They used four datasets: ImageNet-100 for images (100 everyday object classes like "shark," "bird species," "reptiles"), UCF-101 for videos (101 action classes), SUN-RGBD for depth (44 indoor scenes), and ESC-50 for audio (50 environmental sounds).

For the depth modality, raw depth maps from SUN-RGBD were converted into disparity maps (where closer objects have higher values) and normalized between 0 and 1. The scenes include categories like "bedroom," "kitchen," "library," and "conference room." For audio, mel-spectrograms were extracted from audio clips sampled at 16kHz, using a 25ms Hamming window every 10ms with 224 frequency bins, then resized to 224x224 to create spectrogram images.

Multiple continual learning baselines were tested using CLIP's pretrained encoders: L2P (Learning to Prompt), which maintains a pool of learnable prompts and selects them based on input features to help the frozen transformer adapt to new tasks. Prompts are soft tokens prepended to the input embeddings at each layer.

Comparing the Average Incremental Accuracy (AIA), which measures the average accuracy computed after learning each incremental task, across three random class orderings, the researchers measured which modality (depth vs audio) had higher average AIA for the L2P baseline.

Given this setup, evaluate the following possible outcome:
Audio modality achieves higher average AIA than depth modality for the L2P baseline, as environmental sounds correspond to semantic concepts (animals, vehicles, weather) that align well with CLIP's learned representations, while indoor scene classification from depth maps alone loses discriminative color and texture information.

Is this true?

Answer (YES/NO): YES